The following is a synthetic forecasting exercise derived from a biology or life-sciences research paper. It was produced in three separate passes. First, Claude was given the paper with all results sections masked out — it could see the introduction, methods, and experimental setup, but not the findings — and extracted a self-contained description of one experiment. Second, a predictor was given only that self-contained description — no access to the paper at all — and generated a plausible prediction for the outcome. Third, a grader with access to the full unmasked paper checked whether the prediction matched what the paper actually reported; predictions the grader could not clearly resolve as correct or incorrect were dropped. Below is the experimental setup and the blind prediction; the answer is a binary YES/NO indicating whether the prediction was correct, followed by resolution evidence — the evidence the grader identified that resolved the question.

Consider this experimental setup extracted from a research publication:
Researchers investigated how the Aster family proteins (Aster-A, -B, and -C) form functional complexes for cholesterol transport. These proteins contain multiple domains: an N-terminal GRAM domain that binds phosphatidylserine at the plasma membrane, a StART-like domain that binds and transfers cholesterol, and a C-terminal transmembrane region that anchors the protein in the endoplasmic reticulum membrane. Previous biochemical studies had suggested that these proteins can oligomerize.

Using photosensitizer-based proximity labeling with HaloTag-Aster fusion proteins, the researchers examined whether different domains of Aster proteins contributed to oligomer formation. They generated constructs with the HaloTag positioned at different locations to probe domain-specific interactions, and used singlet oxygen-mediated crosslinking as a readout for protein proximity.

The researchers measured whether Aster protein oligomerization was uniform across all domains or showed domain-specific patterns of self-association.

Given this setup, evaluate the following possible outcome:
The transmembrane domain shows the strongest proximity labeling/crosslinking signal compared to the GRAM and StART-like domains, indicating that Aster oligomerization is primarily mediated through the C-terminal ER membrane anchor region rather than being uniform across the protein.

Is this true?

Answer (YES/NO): YES